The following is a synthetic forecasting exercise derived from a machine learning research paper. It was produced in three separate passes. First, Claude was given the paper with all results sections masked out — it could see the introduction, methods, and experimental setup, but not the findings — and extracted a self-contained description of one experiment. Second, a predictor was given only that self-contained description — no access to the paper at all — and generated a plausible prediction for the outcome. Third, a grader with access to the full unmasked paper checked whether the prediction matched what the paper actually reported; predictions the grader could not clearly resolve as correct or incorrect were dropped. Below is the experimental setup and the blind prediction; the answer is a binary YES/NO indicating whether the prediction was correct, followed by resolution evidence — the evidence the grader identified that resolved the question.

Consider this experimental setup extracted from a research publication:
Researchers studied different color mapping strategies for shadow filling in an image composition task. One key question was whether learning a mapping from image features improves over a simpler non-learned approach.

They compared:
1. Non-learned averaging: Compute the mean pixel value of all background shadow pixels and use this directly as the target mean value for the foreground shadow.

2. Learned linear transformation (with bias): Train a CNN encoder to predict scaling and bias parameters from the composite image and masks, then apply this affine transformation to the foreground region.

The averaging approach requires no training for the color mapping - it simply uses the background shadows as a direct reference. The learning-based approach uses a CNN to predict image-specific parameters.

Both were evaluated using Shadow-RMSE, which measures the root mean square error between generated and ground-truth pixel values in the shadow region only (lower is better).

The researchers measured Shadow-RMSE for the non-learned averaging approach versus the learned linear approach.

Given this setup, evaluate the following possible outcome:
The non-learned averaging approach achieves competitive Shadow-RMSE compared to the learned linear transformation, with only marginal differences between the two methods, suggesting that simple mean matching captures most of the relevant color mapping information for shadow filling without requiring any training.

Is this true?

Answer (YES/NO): YES